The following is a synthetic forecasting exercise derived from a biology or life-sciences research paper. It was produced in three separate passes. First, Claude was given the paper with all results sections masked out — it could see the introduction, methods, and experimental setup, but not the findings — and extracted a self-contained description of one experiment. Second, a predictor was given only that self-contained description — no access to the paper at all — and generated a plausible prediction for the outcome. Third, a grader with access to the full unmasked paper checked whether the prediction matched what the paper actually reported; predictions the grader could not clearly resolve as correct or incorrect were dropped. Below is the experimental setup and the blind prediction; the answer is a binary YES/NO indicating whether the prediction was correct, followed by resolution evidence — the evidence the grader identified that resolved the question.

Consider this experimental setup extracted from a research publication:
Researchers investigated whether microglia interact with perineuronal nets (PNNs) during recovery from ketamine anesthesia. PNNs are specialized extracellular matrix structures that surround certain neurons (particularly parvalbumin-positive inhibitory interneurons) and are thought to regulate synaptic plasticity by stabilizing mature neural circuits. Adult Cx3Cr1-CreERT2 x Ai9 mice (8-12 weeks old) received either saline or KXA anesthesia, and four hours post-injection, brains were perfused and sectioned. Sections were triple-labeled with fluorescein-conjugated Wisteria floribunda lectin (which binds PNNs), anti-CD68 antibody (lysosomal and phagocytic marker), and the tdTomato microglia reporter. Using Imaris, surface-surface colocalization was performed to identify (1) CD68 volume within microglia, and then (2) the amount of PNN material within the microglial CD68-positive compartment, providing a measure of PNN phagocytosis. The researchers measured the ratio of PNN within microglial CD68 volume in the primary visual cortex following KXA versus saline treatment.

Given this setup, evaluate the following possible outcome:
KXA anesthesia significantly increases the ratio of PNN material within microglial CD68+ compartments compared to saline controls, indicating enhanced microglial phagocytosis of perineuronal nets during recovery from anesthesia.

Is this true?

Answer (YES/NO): NO